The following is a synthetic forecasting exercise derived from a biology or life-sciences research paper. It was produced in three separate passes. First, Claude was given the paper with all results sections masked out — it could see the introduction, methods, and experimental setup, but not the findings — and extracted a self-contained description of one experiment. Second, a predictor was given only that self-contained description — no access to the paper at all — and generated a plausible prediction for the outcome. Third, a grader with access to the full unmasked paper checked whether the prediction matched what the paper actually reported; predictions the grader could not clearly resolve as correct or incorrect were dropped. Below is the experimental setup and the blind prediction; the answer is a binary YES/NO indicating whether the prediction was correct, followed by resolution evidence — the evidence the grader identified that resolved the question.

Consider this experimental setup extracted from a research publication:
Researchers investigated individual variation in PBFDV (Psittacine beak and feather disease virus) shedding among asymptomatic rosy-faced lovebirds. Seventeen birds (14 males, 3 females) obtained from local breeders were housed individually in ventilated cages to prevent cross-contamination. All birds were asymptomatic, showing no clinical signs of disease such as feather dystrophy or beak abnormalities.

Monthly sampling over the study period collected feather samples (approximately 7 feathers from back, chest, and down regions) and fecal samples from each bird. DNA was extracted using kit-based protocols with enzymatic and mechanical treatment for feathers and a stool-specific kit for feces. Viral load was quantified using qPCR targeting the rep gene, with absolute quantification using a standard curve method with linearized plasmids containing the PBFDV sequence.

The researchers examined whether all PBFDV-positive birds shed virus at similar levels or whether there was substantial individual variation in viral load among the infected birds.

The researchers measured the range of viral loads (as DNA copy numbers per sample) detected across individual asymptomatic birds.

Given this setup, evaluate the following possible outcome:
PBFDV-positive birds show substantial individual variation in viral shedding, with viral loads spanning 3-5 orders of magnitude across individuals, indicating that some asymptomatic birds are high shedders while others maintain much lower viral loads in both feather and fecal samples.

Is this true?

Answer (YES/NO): NO